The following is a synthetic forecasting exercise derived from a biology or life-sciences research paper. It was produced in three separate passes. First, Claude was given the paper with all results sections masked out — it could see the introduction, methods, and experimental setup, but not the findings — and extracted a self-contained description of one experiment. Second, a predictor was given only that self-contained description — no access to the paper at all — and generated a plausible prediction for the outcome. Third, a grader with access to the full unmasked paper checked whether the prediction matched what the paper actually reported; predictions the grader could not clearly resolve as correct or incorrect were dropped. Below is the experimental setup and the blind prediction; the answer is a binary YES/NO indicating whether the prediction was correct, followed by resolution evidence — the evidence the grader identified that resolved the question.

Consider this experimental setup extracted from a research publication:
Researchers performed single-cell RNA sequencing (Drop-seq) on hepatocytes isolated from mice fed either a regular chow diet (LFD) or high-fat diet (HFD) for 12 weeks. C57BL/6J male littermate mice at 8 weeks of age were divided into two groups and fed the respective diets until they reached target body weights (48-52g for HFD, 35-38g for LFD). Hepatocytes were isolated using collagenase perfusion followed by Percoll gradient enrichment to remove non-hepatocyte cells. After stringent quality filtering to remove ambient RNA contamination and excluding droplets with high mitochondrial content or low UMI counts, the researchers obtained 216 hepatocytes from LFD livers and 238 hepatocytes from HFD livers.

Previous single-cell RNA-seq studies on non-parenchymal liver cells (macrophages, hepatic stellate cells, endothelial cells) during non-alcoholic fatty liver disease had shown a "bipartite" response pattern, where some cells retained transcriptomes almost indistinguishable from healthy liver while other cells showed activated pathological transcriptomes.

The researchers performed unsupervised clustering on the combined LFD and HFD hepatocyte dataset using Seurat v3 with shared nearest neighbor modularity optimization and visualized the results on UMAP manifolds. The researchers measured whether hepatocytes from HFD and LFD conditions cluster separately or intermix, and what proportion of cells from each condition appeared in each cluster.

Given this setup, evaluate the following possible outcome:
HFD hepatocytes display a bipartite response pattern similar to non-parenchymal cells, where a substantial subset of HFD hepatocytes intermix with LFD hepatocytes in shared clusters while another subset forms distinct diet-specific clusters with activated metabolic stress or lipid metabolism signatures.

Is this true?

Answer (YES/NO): NO